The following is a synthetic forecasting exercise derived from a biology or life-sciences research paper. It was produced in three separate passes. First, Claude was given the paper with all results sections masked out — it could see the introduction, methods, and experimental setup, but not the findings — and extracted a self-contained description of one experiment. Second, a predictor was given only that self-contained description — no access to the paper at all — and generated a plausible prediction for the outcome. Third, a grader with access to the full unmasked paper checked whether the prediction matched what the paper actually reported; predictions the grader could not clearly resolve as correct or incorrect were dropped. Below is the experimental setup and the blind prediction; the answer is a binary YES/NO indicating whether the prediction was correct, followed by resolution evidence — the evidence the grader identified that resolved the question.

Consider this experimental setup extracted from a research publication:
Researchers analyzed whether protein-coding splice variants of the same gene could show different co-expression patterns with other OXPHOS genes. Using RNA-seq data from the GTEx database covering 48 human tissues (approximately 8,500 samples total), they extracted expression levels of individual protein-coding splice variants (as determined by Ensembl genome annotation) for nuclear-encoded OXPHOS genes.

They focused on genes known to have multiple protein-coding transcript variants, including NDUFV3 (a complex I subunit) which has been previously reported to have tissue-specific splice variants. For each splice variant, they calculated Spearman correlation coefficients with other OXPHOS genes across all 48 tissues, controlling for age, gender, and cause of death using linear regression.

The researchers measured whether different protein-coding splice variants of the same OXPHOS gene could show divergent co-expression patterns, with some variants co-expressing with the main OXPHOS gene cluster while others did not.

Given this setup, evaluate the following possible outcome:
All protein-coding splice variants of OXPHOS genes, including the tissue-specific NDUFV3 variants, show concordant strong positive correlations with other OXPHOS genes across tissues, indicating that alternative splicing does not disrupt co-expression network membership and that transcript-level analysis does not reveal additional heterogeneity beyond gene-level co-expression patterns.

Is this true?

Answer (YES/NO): NO